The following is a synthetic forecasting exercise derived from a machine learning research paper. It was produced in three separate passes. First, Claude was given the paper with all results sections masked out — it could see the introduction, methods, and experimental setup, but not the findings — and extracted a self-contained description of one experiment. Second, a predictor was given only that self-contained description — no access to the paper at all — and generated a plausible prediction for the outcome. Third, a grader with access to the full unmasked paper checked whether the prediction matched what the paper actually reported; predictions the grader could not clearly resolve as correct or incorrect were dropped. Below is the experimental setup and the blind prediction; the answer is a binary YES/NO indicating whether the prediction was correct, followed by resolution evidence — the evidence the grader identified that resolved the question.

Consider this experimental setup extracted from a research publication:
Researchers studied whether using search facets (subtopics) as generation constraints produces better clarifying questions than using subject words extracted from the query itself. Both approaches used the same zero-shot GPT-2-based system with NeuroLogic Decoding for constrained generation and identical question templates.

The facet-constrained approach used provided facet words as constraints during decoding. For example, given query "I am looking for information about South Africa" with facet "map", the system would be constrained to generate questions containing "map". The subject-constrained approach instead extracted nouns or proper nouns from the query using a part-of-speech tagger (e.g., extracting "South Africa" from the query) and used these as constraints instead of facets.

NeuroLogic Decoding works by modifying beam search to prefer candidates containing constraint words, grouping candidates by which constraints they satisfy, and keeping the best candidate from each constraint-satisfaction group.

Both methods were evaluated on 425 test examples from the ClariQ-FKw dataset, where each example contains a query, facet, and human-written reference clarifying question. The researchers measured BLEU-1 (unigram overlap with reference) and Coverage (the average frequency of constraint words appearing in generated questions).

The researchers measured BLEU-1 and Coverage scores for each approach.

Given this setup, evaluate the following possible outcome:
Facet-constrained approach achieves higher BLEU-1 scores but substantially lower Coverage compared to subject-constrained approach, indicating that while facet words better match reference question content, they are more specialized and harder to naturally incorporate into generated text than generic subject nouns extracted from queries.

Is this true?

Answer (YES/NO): NO